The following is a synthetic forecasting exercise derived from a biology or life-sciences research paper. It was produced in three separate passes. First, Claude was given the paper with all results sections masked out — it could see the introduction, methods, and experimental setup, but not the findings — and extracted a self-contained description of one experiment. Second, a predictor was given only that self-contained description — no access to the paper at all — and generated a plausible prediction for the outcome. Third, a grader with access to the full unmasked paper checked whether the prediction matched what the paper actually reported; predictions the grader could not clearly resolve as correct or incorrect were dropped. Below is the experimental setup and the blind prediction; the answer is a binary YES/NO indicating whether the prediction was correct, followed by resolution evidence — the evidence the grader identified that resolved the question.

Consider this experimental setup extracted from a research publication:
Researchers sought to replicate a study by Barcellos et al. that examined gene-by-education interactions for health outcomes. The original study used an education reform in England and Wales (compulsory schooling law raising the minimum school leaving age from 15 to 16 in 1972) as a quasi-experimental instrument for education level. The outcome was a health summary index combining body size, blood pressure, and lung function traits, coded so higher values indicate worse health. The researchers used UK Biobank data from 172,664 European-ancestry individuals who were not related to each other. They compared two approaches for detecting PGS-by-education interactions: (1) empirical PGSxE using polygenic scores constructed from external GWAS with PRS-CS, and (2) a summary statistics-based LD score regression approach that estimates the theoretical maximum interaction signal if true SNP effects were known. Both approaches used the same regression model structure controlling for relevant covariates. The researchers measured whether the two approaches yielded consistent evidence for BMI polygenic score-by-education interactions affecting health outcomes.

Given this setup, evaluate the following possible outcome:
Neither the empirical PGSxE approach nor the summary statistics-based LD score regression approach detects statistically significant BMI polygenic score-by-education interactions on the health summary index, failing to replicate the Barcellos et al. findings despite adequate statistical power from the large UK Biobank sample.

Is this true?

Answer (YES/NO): NO